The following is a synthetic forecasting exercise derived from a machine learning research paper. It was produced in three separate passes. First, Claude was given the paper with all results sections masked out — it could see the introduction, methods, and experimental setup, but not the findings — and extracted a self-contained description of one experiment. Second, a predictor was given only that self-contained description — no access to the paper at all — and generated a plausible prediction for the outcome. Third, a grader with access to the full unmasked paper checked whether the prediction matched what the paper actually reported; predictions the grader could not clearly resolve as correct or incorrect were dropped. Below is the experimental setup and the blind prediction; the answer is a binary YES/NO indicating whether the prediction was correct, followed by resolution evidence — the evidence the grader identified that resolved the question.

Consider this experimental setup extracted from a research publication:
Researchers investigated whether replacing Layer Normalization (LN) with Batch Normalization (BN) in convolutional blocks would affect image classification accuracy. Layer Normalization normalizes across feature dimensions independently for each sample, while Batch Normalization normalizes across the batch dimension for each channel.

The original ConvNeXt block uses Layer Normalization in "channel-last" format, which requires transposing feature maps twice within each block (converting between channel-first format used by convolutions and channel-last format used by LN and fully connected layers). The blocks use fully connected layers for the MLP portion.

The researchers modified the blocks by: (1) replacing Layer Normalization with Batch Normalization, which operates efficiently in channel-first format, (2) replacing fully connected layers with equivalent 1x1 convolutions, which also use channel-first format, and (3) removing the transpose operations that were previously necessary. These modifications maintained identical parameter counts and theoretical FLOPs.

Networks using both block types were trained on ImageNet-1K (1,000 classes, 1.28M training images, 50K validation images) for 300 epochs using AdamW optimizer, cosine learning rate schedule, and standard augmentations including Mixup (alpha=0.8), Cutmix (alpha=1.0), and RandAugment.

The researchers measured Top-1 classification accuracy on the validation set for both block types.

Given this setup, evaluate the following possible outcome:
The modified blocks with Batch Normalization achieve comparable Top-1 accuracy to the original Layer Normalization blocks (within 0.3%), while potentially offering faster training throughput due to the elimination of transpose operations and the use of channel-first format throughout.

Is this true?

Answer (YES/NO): YES